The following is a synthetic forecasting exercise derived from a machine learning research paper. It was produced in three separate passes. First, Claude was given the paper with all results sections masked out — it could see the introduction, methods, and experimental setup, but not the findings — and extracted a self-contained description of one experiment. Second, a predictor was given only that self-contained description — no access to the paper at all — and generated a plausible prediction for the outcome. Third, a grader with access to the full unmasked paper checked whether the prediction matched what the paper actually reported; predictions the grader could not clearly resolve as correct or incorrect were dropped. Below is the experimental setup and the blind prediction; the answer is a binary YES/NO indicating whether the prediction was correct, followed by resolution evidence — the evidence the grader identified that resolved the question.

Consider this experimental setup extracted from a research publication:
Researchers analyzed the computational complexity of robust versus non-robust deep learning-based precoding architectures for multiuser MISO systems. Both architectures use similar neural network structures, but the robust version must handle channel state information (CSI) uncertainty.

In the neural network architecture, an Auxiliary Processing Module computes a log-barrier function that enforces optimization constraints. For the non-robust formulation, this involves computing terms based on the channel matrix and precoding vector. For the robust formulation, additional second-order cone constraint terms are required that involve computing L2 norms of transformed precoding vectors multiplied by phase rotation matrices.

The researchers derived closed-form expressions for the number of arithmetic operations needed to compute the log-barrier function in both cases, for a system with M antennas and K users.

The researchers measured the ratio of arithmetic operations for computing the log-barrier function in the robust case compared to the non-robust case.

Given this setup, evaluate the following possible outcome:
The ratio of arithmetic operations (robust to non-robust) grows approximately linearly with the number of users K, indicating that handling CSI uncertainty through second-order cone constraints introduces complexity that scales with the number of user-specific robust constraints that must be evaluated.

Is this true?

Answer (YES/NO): NO